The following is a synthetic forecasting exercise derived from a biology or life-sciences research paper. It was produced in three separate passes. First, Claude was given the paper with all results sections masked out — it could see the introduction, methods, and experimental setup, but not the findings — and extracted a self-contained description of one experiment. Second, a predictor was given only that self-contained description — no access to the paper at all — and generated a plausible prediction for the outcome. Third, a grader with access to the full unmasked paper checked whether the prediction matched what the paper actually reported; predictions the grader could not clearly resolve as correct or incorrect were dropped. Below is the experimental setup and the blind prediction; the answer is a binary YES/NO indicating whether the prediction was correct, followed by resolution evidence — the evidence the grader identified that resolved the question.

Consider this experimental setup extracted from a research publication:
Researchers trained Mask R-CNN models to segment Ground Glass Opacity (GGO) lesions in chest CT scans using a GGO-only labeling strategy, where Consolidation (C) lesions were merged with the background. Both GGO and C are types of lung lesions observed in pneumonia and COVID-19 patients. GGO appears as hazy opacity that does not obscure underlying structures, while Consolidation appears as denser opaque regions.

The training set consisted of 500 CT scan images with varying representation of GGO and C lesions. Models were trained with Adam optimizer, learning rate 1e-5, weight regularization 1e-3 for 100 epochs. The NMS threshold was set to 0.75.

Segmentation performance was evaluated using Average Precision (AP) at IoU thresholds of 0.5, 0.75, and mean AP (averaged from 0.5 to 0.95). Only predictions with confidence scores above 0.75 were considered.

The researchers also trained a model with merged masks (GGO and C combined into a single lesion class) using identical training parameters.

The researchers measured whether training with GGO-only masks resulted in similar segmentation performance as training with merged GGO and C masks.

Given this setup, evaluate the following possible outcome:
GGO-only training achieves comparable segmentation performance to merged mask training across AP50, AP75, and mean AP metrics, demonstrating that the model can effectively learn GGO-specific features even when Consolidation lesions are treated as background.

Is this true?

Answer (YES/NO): NO